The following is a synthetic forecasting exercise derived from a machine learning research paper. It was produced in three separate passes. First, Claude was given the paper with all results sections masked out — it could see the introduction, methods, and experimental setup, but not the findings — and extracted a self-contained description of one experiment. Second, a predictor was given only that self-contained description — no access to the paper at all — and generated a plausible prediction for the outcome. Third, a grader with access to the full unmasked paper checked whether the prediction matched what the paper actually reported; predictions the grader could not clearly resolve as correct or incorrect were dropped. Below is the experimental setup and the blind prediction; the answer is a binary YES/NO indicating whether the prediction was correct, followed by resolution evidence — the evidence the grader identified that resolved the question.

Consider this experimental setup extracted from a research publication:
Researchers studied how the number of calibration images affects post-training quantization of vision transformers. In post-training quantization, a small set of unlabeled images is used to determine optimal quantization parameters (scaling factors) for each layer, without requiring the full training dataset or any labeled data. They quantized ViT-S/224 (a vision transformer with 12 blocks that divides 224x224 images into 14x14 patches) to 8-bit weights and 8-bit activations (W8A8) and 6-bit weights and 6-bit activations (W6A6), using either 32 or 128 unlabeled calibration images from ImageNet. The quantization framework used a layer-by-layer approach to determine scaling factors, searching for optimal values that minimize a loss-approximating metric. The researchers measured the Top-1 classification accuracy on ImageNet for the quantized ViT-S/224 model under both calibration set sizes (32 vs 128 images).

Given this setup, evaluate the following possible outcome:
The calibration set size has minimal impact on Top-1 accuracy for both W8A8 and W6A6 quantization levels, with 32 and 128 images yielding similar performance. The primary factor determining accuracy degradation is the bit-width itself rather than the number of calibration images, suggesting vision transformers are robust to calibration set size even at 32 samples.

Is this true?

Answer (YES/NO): YES